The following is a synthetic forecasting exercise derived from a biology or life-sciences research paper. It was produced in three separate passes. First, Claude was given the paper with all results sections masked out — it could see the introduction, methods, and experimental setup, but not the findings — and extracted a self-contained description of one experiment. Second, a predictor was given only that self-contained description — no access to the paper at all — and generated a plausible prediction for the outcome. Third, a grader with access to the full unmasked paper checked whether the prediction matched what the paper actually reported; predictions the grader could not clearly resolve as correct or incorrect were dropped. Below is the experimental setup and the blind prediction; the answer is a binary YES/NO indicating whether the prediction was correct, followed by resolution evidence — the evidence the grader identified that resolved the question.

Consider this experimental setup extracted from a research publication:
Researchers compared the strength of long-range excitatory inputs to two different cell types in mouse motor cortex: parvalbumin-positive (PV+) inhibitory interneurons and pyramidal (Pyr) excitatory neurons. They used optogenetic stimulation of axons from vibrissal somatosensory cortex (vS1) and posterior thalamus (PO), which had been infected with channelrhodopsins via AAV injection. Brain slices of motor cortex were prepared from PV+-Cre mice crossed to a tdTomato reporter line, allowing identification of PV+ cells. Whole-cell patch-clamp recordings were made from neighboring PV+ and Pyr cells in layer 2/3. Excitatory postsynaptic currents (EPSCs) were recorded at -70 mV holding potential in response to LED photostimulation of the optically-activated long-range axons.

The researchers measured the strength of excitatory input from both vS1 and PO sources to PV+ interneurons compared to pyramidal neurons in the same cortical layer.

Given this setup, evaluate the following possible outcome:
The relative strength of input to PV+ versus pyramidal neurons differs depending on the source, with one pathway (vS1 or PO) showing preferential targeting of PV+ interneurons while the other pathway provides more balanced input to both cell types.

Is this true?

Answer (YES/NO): NO